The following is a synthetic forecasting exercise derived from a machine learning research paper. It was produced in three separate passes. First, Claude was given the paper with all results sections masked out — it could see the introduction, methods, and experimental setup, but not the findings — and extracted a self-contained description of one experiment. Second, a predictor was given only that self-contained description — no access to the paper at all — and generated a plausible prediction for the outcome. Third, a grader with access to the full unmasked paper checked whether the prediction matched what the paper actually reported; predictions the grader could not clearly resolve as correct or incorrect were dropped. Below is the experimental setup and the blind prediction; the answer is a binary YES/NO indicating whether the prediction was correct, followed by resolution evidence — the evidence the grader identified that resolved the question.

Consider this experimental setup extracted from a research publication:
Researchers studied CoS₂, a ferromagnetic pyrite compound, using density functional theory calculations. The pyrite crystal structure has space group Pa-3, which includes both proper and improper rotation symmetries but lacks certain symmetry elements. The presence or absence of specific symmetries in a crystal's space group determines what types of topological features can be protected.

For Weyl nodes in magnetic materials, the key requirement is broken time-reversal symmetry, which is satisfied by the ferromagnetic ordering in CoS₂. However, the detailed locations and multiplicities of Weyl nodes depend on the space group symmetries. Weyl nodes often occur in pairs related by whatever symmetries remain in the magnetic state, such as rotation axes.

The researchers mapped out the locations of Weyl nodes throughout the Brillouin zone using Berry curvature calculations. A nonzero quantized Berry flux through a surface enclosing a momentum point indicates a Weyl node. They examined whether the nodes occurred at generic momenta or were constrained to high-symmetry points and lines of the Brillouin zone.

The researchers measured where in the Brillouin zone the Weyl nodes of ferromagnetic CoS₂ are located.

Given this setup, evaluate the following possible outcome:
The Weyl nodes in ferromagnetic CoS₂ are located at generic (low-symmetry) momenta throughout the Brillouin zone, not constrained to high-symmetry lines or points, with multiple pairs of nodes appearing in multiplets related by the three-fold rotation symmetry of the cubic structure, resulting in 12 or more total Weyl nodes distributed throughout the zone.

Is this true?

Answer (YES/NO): NO